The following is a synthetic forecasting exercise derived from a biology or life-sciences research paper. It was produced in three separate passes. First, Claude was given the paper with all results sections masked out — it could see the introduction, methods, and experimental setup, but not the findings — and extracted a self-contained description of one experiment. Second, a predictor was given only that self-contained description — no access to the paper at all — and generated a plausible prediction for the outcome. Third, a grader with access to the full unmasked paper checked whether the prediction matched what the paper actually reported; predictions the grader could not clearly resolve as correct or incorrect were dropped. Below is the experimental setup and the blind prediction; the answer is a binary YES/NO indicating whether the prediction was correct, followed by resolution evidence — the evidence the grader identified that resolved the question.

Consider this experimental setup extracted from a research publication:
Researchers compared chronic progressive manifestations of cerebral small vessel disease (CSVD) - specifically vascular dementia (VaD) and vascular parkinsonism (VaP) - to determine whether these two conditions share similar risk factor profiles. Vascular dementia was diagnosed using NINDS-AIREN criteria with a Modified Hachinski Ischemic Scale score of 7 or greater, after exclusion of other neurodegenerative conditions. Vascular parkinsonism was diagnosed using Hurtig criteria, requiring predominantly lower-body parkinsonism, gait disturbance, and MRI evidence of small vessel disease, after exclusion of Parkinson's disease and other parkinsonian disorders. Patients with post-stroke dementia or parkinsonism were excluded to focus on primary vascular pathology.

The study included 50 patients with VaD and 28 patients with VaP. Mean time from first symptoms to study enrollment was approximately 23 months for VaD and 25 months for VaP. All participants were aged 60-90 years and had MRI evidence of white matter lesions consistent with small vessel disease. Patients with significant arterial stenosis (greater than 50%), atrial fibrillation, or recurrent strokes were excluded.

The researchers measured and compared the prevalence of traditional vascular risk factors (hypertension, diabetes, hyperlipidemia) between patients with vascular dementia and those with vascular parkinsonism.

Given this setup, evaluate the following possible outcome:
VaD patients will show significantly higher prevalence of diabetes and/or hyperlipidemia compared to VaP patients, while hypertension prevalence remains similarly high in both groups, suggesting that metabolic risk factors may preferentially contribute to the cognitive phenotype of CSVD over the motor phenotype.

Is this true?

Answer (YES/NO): NO